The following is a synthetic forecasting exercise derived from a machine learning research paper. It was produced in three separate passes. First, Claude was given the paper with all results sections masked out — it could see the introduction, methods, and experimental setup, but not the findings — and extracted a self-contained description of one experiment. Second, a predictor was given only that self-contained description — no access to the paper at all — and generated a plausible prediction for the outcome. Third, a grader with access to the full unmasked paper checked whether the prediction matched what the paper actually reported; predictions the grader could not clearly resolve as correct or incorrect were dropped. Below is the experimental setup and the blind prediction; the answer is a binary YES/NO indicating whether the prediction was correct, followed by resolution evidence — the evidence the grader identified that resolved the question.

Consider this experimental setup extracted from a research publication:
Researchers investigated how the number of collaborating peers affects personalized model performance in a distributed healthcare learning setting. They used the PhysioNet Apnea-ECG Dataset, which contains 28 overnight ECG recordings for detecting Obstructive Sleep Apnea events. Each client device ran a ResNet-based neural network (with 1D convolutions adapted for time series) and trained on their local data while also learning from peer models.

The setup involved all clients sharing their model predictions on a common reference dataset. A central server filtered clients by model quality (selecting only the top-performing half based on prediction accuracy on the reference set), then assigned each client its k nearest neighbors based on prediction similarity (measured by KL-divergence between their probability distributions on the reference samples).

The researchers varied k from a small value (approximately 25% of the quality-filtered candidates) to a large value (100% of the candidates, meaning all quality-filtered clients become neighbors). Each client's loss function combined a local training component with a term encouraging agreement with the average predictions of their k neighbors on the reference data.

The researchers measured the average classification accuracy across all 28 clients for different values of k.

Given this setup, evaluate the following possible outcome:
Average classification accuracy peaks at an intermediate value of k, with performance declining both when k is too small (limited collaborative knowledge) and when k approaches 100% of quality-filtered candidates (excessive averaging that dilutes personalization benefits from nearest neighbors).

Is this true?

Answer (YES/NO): YES